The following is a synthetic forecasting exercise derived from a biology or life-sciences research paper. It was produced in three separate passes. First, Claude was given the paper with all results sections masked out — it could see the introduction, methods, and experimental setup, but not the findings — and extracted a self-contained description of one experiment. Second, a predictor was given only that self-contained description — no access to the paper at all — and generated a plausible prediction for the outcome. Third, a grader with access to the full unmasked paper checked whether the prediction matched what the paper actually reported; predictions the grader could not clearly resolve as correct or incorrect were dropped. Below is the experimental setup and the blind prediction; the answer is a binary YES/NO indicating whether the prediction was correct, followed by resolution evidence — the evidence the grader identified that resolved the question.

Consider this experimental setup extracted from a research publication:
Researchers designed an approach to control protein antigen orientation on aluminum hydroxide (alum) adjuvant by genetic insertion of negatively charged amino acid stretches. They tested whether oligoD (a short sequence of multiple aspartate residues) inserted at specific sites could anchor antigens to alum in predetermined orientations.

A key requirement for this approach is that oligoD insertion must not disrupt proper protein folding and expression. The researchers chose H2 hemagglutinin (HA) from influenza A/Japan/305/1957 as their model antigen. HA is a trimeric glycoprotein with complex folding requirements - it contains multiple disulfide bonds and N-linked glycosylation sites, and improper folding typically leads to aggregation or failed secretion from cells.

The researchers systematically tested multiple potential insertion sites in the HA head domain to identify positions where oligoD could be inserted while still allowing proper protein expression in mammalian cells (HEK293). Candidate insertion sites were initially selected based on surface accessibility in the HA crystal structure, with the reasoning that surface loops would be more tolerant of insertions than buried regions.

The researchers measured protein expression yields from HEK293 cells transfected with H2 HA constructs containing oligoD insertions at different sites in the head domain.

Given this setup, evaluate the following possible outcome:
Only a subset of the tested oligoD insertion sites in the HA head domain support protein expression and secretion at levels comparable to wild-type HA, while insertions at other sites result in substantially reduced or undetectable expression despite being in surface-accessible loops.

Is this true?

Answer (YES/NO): YES